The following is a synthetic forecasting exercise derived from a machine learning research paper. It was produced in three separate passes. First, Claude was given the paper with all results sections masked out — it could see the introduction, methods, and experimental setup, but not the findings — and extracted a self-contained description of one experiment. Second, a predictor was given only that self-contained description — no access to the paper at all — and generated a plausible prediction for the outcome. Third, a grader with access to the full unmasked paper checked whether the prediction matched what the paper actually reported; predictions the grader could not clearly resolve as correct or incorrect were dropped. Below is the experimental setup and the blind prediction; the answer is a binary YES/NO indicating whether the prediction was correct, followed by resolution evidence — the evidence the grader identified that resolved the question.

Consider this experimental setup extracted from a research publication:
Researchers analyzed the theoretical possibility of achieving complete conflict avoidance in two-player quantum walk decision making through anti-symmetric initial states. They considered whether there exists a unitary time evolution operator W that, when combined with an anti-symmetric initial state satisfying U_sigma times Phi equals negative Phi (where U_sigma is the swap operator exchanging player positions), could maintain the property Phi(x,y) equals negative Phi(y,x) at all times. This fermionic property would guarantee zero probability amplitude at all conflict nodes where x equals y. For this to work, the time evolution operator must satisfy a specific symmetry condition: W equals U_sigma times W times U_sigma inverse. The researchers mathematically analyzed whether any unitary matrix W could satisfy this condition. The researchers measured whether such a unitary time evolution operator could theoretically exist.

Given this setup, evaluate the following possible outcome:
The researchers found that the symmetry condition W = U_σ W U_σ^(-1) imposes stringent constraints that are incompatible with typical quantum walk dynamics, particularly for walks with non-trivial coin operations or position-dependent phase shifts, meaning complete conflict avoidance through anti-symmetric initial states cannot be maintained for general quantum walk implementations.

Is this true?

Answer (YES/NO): NO